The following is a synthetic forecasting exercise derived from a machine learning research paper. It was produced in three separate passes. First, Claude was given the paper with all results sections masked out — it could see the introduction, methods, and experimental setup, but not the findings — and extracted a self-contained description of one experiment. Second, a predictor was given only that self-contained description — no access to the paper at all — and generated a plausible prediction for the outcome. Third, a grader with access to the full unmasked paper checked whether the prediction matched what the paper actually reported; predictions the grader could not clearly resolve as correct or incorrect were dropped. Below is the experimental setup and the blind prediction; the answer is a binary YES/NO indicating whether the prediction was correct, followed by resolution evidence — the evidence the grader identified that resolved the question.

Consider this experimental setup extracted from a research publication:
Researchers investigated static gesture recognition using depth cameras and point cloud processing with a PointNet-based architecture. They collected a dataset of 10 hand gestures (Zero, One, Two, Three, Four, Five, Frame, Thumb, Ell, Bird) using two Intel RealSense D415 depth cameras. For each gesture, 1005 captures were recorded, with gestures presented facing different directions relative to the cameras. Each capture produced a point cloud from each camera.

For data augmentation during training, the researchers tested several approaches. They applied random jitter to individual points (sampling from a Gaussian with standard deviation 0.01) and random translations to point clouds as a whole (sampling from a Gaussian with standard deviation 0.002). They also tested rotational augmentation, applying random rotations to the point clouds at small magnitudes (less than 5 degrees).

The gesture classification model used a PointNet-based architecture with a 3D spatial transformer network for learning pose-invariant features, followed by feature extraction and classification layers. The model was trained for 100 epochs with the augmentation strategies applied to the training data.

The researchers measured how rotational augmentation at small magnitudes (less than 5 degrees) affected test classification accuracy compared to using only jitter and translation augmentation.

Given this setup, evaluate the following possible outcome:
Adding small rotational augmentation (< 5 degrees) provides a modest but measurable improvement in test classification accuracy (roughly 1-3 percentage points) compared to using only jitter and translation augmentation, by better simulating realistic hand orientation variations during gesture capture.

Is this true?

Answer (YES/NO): NO